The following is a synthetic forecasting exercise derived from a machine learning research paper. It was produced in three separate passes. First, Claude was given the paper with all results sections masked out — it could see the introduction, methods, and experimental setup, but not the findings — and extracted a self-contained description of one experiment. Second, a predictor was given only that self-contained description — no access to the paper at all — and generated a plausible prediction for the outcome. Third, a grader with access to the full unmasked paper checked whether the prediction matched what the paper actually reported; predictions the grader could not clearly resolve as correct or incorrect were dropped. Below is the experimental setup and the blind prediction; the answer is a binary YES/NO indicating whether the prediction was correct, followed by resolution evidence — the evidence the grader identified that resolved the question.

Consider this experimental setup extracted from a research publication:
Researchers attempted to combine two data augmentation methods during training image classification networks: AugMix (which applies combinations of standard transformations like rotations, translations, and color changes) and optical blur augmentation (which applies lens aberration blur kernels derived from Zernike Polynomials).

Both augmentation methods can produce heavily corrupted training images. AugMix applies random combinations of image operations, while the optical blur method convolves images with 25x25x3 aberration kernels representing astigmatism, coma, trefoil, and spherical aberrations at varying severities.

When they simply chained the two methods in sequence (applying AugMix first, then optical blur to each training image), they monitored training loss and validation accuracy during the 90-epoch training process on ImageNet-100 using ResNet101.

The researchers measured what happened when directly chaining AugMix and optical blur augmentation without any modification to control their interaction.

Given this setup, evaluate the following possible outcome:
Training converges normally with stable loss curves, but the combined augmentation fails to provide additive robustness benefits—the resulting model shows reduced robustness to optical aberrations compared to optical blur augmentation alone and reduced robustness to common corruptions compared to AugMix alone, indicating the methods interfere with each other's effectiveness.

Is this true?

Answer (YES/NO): NO